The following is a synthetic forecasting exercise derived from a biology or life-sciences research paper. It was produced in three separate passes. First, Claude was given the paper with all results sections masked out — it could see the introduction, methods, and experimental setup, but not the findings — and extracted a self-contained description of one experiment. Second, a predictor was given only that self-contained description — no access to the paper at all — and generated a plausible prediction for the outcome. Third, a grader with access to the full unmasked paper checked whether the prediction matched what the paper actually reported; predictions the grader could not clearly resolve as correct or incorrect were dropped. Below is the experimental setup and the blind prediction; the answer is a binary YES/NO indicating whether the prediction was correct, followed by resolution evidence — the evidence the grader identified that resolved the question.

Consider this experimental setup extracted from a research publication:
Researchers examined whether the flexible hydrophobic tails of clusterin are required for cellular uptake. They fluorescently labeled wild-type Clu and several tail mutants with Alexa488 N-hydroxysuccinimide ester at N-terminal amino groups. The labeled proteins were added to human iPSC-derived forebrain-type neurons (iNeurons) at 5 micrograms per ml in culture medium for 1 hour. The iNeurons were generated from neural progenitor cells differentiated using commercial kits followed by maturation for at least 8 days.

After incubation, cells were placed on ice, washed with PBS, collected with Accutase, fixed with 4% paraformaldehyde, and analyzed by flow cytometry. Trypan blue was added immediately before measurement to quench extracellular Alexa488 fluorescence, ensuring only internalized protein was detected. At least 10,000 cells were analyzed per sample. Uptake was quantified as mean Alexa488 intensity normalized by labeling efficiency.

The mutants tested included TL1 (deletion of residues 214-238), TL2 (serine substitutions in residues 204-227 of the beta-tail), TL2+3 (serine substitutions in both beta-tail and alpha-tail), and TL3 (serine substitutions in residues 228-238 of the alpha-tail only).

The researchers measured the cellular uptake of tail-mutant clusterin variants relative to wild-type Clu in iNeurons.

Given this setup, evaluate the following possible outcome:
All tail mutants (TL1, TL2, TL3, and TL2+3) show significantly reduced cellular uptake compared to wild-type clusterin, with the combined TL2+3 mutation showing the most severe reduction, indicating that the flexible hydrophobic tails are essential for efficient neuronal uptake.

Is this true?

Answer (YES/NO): NO